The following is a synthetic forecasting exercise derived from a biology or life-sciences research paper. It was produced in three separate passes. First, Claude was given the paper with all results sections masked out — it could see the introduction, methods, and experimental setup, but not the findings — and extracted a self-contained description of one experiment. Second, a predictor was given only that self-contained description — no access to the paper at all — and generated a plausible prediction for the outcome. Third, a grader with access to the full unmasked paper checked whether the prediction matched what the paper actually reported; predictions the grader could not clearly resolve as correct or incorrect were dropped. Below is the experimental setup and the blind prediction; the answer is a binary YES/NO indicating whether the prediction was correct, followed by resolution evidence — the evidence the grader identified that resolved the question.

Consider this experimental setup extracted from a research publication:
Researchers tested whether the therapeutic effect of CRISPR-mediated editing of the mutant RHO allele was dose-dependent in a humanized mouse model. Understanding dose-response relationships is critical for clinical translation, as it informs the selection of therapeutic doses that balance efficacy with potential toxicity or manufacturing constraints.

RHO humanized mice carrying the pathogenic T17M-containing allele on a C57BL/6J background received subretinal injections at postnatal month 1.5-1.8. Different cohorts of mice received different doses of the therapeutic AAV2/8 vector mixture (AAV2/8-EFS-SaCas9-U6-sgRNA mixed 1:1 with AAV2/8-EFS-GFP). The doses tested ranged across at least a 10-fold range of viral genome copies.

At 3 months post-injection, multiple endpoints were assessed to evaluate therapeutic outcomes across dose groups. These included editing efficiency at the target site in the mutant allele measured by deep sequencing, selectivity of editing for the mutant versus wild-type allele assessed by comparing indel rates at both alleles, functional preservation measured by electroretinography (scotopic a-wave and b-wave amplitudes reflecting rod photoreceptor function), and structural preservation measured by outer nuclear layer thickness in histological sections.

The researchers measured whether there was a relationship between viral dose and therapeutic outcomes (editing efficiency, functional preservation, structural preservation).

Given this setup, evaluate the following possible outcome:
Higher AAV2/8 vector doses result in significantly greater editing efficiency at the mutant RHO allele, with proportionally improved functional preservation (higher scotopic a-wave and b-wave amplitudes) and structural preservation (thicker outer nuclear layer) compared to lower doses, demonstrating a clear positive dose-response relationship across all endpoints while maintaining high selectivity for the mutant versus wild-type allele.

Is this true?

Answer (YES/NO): NO